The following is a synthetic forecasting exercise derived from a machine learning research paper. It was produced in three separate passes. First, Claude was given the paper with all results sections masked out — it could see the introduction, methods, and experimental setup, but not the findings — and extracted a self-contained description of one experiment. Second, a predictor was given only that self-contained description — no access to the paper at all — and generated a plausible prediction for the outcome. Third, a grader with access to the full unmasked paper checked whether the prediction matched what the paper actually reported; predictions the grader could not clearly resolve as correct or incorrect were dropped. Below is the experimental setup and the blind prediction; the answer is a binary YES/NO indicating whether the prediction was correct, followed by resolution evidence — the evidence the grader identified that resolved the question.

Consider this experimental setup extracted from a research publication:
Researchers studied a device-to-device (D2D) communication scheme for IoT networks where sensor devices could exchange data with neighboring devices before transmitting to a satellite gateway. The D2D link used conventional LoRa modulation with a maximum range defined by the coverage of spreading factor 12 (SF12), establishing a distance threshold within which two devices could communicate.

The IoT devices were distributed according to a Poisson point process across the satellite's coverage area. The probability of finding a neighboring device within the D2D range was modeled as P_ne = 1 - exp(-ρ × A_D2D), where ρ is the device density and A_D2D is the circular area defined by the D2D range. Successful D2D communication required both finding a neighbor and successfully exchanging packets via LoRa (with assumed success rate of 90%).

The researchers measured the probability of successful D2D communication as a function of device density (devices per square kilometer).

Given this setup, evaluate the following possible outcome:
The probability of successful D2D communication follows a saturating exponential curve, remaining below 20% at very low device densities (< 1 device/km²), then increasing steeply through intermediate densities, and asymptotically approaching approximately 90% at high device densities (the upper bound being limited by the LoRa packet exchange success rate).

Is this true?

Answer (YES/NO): NO